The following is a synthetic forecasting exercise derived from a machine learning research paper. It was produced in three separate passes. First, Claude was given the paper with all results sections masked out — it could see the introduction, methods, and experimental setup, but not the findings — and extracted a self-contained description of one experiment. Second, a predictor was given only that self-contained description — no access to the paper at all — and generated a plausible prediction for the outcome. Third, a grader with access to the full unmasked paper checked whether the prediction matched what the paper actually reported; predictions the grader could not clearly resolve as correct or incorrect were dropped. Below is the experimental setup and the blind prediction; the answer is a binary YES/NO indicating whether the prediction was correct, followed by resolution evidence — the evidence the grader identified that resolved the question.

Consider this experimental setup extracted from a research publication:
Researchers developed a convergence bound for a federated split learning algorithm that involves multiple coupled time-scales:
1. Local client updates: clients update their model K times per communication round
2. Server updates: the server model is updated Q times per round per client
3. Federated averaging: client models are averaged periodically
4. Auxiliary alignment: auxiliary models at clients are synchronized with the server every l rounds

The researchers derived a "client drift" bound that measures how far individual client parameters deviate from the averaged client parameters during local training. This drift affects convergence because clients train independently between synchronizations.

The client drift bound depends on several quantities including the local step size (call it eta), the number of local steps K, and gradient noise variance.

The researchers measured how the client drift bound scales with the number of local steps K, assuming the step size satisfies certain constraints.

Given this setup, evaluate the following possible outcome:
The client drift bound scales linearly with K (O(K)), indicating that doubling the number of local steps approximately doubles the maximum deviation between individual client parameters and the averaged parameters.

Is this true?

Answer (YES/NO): NO